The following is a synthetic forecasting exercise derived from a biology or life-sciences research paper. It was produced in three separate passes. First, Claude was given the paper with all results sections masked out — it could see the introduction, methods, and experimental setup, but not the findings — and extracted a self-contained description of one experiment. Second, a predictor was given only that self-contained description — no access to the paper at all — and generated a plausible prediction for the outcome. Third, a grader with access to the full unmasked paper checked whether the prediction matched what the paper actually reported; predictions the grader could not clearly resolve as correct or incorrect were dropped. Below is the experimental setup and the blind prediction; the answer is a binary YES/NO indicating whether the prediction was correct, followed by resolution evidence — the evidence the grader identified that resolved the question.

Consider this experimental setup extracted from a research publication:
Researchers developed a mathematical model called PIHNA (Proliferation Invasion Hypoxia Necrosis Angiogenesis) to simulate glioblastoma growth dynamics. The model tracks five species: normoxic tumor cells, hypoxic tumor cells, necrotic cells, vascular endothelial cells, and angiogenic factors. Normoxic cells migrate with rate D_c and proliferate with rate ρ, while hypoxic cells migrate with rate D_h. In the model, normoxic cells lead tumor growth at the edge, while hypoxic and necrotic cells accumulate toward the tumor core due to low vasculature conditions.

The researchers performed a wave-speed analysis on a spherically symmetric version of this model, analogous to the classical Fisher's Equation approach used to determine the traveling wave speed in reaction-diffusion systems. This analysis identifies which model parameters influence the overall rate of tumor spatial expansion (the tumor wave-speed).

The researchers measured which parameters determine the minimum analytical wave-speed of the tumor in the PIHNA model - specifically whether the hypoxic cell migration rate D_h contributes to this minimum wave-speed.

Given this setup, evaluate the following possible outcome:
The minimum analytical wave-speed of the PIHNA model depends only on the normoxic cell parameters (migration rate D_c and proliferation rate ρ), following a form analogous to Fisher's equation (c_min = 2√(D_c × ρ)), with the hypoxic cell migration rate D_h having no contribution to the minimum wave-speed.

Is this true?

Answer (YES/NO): NO